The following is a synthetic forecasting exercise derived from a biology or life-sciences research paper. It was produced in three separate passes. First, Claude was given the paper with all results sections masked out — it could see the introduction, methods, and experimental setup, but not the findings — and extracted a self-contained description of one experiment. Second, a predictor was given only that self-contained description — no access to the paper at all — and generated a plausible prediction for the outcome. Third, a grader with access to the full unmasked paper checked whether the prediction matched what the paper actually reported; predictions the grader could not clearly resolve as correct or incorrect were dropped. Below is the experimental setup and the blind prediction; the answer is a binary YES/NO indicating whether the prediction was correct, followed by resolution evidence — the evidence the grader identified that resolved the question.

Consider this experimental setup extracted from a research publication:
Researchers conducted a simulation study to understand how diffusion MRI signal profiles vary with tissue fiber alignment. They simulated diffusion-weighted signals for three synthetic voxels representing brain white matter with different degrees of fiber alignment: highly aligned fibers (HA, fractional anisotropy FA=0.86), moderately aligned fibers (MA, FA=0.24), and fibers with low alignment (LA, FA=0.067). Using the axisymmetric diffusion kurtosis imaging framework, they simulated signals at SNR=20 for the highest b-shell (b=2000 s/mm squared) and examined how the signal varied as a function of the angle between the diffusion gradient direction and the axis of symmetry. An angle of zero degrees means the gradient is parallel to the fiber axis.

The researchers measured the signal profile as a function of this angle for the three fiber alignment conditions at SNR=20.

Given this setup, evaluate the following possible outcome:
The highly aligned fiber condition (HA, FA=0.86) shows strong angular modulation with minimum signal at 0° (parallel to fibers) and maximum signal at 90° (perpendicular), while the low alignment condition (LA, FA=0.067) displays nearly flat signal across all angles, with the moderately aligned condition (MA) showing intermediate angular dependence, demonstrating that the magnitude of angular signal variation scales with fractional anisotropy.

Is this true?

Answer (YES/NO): YES